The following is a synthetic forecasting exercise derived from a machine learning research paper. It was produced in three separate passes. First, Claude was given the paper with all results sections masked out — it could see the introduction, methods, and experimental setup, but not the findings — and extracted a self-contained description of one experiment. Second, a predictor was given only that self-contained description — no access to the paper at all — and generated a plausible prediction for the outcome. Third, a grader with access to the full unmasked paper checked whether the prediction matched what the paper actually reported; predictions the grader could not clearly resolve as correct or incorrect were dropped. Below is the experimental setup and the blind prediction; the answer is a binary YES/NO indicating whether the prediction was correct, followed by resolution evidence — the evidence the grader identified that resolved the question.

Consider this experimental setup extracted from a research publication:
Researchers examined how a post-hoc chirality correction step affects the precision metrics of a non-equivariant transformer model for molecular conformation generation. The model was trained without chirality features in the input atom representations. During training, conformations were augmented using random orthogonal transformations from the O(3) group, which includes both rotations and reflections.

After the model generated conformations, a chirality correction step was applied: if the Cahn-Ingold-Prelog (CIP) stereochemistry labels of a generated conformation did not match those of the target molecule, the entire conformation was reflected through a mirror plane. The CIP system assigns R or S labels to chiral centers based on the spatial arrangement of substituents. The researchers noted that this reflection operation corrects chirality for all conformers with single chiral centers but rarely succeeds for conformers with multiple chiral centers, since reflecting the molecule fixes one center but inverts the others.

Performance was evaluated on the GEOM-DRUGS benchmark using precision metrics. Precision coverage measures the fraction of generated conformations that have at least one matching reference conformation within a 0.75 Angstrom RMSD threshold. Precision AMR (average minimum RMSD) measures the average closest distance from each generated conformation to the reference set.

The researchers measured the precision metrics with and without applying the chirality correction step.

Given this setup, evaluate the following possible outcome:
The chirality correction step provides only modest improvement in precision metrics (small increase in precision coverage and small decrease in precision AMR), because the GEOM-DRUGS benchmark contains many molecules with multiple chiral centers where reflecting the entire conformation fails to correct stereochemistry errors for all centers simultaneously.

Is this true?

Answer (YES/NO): NO